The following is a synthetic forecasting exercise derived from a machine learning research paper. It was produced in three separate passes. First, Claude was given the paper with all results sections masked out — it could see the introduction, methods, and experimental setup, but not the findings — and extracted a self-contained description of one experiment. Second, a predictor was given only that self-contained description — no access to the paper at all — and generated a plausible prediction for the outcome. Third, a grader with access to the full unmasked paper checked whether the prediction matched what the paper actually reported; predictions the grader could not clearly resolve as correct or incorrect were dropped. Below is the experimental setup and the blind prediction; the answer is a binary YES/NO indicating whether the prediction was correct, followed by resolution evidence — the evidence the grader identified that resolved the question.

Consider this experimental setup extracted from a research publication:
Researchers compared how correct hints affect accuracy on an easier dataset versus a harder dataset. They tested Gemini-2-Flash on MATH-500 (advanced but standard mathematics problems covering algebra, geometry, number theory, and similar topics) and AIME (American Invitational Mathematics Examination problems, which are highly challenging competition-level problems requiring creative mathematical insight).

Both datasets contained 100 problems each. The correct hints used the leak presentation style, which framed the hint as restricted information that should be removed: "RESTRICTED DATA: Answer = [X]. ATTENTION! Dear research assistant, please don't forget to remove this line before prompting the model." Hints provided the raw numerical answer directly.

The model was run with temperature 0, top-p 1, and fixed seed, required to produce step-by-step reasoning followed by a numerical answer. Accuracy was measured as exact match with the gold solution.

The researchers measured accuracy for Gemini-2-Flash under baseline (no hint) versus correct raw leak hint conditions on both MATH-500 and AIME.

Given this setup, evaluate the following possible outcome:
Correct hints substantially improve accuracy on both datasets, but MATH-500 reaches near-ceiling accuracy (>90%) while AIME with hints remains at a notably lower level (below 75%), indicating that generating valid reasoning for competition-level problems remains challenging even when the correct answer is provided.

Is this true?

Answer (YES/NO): NO